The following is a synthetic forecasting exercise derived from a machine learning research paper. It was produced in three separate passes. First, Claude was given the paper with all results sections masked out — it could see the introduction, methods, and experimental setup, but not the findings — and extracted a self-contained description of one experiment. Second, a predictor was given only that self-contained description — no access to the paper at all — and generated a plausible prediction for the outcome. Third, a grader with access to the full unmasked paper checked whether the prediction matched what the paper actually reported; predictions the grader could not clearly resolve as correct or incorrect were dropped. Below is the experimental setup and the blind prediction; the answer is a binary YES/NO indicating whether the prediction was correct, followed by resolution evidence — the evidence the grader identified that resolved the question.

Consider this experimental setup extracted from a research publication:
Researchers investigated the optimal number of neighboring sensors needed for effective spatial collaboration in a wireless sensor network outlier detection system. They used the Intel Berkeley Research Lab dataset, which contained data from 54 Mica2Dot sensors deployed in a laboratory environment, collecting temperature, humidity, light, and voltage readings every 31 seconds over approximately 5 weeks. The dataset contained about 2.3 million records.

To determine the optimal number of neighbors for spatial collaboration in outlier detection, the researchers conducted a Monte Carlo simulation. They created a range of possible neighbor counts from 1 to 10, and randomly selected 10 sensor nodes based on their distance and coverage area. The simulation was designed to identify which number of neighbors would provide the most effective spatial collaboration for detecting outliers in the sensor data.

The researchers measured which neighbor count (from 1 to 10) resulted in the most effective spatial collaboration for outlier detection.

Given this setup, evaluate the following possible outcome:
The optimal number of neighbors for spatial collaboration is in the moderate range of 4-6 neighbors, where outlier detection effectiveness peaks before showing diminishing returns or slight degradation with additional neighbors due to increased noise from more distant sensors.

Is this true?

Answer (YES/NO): YES